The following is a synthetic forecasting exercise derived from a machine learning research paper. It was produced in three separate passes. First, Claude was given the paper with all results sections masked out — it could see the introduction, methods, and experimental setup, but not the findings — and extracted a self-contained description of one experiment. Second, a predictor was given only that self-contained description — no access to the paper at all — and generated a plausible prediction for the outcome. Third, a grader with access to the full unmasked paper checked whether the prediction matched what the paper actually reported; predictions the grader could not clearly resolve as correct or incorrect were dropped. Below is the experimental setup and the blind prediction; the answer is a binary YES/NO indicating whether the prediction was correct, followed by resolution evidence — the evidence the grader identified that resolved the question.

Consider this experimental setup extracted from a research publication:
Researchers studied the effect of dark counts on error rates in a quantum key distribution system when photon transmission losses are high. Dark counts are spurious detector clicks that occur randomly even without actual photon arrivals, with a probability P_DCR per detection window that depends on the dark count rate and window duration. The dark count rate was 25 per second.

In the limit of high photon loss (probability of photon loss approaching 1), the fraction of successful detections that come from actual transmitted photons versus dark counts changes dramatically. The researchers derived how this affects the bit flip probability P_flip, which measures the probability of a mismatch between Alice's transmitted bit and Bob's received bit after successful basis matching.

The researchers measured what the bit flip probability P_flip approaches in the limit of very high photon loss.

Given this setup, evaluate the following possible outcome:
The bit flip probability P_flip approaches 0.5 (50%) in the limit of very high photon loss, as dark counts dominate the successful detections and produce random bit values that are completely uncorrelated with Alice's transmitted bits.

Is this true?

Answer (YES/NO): YES